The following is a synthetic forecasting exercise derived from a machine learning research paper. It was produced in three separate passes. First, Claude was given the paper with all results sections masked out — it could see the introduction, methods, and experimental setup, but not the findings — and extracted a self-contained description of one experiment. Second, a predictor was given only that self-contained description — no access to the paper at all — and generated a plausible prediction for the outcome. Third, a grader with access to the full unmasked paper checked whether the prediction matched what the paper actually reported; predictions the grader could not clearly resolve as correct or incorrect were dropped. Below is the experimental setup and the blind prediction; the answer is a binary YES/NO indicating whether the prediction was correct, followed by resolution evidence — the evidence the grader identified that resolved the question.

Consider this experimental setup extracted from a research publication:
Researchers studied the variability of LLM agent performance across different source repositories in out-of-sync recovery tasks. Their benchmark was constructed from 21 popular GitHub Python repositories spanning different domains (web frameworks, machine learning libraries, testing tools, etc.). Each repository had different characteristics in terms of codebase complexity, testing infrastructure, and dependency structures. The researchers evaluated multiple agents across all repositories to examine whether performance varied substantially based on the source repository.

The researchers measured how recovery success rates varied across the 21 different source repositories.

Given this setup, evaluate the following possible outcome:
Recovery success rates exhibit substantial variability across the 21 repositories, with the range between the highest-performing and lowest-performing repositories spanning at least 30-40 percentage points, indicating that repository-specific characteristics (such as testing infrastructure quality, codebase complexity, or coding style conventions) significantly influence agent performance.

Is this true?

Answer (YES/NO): YES